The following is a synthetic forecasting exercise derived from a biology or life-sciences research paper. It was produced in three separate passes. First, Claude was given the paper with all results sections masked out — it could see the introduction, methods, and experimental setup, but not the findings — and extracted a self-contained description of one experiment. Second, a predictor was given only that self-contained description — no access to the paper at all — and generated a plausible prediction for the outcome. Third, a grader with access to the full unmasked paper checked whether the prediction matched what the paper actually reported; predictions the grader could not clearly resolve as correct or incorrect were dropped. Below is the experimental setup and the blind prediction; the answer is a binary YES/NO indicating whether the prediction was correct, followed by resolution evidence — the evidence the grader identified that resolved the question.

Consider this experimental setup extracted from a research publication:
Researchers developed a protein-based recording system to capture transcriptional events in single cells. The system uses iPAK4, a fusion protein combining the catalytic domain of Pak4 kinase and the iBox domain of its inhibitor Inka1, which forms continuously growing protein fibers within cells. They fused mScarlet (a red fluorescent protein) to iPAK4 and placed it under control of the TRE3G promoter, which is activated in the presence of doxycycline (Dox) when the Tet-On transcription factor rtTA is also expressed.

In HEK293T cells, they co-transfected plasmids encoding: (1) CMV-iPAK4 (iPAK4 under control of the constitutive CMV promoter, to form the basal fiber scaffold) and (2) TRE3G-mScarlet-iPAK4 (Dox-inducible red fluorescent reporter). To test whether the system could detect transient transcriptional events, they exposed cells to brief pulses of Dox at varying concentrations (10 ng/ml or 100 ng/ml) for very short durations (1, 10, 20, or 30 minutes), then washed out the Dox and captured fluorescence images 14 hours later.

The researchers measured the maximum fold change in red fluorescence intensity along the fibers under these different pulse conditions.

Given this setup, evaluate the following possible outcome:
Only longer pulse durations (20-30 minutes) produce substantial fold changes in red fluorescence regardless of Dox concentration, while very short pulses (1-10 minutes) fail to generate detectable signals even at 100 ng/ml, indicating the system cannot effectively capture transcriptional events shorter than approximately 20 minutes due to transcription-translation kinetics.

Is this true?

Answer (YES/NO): NO